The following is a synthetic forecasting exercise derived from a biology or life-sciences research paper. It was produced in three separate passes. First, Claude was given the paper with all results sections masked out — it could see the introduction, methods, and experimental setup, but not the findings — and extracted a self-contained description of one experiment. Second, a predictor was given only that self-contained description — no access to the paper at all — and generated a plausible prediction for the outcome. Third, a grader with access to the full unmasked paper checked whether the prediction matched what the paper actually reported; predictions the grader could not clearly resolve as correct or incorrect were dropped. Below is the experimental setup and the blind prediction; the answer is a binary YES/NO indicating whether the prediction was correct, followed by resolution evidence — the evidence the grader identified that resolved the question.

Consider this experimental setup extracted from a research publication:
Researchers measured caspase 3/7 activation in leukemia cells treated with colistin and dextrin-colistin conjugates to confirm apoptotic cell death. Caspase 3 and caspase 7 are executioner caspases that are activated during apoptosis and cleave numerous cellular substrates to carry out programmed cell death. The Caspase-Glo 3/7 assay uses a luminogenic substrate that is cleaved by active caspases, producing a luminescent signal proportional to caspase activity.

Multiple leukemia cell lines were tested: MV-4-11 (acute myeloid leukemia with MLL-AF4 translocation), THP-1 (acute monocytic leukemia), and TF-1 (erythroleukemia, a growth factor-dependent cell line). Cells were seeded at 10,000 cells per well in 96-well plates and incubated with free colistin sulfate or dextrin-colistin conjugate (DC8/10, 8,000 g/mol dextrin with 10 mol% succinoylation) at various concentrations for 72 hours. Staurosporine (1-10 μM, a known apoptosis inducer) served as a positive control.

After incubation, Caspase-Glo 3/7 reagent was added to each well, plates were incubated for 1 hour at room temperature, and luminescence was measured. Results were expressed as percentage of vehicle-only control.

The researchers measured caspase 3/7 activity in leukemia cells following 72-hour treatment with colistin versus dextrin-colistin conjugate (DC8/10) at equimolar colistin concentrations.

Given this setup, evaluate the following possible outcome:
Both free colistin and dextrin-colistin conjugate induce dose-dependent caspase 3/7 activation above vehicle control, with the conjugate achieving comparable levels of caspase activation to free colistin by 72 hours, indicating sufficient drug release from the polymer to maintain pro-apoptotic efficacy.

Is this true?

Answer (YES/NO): NO